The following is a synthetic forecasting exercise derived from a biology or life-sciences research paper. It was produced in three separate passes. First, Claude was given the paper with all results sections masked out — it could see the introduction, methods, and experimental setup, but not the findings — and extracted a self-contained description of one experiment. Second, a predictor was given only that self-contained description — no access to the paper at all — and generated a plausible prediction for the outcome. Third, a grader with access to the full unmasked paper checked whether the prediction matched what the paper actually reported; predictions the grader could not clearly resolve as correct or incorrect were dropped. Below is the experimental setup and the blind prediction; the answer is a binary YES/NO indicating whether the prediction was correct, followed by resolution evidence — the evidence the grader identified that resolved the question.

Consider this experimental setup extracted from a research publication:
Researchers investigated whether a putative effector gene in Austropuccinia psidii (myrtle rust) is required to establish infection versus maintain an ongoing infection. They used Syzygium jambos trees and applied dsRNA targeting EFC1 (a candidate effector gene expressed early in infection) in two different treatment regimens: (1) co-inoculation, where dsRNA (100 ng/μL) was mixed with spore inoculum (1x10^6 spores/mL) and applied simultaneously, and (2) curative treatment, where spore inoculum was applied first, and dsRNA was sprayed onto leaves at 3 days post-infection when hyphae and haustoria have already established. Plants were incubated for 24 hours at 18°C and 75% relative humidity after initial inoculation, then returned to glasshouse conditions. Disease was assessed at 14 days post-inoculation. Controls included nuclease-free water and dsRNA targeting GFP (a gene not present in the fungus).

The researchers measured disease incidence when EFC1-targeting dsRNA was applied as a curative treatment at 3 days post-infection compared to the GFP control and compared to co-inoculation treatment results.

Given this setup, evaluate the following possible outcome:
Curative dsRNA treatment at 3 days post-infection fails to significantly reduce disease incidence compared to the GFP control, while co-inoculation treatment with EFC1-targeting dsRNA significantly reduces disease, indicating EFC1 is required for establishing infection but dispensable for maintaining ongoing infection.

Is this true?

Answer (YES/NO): YES